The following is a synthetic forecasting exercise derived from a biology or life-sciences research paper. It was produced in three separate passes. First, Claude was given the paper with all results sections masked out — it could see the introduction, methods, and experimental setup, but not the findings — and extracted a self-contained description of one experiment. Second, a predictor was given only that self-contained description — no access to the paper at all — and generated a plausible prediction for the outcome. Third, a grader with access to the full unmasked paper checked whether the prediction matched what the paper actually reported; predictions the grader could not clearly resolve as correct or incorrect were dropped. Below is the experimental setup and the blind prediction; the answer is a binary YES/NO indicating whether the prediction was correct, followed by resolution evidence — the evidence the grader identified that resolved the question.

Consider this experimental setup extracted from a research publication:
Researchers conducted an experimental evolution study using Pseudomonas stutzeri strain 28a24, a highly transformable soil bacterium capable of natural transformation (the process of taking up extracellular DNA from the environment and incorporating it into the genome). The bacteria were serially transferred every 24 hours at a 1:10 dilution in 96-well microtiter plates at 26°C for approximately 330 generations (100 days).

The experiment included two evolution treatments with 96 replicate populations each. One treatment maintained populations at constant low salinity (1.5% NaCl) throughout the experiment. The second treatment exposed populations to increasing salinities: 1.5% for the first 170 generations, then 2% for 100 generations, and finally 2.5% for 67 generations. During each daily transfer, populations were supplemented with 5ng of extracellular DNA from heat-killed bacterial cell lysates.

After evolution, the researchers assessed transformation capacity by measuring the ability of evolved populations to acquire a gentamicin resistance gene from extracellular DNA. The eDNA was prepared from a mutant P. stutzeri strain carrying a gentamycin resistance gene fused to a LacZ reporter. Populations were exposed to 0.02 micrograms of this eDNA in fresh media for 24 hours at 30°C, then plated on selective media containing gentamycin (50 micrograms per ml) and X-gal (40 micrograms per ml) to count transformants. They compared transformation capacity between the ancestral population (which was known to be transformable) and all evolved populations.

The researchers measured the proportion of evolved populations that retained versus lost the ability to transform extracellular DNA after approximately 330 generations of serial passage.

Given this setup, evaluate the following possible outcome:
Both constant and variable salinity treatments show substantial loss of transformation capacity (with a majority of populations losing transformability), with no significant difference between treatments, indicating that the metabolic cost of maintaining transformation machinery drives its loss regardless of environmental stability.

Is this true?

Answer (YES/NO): NO